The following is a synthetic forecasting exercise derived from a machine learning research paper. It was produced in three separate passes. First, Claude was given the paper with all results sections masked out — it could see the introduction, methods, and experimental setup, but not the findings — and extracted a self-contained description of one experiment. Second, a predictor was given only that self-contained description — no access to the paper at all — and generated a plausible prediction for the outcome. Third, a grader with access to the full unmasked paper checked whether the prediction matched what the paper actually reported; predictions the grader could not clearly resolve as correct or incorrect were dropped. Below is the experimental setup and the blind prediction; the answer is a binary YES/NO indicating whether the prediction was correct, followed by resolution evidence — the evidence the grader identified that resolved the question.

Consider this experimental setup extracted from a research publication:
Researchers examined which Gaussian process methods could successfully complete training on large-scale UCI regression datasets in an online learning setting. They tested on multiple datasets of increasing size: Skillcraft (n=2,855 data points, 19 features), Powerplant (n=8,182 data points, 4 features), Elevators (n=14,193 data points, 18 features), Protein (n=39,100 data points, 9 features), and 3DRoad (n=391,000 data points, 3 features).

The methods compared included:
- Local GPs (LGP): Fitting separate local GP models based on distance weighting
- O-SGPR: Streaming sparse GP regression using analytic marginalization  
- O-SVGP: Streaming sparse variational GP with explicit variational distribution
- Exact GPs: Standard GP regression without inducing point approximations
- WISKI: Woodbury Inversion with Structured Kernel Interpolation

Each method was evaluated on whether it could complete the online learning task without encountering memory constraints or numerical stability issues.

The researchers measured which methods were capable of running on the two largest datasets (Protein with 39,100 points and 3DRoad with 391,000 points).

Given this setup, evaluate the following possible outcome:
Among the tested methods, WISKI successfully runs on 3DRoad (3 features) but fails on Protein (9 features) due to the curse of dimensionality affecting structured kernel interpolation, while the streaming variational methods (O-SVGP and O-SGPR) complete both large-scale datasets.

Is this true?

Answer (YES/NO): NO